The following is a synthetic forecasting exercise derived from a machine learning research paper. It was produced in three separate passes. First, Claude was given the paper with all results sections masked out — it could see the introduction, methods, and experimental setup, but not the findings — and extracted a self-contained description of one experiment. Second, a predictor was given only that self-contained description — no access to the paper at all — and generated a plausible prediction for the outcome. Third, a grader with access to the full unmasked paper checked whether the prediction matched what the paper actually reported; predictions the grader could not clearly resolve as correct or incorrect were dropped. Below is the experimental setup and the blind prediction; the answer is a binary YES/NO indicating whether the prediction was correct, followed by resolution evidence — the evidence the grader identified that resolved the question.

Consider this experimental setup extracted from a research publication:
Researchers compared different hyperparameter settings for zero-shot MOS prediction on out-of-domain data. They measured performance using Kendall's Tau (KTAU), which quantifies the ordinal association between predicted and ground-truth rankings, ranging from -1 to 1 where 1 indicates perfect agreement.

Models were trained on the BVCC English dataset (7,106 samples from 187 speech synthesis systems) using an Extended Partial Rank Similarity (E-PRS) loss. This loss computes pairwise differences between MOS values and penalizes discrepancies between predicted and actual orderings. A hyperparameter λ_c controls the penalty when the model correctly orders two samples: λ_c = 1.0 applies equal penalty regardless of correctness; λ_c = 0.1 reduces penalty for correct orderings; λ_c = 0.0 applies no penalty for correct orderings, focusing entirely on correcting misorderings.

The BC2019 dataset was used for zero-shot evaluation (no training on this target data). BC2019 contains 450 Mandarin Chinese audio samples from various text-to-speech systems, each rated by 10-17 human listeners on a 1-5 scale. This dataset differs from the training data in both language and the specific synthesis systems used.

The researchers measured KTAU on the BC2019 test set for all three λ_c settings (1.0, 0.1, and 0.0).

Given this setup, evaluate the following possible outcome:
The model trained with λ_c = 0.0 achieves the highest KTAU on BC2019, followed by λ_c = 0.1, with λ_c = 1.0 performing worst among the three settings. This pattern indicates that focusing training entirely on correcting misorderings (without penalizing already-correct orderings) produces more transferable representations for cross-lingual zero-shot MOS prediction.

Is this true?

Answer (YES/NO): NO